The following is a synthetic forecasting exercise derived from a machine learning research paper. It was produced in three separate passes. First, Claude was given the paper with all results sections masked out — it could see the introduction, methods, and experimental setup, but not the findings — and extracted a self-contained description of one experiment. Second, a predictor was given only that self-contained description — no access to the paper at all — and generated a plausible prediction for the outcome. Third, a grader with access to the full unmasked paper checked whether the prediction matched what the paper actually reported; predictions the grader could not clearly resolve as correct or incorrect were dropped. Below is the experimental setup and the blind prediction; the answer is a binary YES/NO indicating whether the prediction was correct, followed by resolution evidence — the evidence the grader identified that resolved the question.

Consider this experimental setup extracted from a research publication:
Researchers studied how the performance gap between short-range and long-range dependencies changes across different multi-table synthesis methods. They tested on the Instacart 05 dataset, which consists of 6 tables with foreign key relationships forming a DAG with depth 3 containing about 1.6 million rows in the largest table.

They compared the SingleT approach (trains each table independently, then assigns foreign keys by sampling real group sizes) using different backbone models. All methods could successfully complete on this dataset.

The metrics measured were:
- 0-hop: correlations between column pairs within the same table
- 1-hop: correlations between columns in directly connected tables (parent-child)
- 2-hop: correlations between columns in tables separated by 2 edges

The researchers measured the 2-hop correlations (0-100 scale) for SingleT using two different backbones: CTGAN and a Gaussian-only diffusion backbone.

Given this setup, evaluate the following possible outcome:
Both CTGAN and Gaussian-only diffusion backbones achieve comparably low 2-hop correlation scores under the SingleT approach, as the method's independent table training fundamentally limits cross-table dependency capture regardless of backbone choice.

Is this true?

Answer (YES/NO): YES